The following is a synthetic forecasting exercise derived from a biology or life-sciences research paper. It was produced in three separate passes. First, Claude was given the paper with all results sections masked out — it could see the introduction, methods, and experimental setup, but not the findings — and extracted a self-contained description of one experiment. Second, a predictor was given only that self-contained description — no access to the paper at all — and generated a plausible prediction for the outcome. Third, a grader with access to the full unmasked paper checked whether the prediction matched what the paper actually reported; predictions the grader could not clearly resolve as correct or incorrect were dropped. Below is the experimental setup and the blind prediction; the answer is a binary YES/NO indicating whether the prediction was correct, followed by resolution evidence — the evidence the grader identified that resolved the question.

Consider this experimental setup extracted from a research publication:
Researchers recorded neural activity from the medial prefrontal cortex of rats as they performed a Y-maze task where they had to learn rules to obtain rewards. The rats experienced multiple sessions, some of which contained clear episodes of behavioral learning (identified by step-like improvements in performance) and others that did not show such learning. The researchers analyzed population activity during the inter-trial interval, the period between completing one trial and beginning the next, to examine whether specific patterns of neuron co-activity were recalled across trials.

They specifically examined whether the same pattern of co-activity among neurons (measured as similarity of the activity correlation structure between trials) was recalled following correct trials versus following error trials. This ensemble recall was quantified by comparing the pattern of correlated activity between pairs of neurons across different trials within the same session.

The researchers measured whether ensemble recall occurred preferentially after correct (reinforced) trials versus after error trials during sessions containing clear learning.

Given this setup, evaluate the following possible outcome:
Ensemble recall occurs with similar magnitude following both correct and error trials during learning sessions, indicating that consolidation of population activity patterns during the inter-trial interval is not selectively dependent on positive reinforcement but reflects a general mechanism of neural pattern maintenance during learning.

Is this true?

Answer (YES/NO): NO